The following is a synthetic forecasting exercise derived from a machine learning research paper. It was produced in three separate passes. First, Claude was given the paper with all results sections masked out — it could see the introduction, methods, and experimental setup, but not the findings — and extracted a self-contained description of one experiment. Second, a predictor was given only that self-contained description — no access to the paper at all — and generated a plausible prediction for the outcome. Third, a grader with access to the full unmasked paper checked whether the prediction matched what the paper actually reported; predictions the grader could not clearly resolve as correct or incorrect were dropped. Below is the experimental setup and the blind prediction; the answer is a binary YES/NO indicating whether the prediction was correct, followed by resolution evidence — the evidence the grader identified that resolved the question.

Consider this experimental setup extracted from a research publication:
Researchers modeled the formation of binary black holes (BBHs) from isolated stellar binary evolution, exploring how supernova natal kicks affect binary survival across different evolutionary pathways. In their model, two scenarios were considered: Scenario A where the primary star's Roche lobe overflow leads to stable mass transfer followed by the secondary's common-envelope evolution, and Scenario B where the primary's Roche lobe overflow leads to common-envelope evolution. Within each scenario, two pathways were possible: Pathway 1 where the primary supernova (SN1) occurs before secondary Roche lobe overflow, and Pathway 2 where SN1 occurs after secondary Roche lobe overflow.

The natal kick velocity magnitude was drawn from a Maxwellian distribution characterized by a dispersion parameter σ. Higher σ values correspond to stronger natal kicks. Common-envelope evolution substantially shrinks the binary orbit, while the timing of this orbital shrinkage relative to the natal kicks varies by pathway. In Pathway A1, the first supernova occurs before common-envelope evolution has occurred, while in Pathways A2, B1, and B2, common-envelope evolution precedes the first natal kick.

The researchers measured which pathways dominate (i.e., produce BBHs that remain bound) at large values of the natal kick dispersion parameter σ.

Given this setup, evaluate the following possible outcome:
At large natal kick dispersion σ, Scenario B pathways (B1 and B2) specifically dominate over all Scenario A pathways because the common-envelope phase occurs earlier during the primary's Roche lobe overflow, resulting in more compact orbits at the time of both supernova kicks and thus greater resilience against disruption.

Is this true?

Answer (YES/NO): NO